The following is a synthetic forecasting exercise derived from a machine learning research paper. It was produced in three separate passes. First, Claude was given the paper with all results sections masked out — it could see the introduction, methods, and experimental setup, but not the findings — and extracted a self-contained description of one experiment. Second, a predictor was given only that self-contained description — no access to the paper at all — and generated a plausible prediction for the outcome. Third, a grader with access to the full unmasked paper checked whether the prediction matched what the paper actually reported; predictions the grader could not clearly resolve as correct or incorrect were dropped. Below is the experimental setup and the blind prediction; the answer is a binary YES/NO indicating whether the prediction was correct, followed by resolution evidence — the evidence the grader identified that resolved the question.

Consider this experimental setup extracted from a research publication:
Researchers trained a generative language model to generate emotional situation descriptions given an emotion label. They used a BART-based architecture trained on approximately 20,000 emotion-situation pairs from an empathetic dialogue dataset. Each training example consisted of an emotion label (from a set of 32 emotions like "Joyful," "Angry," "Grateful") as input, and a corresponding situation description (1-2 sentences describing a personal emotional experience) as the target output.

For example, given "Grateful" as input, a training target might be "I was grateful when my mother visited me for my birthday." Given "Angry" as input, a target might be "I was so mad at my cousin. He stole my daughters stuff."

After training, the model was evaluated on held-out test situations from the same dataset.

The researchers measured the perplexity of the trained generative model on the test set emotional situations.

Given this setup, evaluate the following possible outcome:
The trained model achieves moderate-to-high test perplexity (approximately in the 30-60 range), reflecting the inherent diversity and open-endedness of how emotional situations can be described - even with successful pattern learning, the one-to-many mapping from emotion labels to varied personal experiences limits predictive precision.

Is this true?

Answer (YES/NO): NO